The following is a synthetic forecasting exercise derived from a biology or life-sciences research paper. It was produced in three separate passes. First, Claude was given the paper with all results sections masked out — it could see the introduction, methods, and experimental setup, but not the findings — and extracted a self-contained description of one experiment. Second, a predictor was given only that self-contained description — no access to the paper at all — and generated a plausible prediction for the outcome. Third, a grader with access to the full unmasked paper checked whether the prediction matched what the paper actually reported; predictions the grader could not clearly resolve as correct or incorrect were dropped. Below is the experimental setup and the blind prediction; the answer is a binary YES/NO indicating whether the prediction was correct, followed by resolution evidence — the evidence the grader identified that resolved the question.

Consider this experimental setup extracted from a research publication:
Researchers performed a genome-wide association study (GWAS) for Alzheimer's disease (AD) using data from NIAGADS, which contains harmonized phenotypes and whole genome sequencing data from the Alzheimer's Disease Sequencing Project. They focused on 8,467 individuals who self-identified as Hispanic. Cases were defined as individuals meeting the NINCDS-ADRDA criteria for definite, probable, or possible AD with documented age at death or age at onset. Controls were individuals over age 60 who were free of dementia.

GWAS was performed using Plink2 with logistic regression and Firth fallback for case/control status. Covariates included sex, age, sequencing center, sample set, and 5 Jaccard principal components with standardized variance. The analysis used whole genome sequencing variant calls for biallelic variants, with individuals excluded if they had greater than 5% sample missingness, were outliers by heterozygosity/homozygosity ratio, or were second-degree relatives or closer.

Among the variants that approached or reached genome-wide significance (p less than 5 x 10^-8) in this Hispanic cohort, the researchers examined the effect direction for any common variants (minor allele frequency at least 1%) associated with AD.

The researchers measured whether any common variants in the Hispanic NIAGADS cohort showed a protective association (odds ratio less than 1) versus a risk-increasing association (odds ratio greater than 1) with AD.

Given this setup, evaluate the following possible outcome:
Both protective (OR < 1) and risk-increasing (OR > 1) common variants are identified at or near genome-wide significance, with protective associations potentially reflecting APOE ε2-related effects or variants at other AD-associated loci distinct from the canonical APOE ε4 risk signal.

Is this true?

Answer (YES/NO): YES